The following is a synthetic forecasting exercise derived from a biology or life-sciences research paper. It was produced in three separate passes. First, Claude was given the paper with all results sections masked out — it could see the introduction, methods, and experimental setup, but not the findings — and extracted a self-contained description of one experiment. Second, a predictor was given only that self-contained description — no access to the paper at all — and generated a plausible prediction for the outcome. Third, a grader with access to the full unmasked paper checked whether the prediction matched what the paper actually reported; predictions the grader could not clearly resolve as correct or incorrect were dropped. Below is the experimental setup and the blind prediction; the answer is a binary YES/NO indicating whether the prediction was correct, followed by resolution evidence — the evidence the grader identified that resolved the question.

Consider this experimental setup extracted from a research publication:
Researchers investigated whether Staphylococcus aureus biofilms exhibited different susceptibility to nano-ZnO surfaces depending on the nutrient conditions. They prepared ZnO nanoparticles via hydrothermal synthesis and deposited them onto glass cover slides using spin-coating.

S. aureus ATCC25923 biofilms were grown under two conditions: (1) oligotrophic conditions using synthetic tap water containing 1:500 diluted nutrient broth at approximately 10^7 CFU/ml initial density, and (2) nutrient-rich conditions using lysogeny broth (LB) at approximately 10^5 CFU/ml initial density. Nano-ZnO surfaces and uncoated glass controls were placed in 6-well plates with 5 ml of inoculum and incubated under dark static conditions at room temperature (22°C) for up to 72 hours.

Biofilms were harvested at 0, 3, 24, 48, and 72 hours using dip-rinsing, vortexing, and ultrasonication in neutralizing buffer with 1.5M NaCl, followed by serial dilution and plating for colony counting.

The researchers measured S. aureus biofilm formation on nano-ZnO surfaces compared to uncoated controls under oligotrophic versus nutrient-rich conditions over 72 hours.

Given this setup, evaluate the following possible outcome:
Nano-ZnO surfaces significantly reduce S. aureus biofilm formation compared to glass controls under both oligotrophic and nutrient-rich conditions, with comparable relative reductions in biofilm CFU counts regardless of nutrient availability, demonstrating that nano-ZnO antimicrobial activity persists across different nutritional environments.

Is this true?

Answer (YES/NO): NO